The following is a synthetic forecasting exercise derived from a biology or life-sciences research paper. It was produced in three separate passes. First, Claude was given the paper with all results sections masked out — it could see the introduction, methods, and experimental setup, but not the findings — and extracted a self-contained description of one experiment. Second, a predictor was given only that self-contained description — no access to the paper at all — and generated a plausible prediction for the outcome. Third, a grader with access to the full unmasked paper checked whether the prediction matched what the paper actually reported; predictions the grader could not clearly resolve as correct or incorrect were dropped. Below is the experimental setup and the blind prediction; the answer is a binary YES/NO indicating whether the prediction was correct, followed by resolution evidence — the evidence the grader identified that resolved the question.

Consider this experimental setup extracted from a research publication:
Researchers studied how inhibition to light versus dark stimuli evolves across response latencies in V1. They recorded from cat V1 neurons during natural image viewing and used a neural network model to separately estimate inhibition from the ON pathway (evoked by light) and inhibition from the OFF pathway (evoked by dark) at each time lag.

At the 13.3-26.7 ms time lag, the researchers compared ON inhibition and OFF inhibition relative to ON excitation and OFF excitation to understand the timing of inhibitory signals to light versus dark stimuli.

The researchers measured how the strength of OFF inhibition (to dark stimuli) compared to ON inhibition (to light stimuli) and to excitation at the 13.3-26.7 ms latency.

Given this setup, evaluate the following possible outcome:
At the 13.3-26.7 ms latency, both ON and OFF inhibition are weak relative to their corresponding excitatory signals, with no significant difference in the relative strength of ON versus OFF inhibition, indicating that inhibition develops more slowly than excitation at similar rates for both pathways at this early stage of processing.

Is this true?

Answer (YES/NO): NO